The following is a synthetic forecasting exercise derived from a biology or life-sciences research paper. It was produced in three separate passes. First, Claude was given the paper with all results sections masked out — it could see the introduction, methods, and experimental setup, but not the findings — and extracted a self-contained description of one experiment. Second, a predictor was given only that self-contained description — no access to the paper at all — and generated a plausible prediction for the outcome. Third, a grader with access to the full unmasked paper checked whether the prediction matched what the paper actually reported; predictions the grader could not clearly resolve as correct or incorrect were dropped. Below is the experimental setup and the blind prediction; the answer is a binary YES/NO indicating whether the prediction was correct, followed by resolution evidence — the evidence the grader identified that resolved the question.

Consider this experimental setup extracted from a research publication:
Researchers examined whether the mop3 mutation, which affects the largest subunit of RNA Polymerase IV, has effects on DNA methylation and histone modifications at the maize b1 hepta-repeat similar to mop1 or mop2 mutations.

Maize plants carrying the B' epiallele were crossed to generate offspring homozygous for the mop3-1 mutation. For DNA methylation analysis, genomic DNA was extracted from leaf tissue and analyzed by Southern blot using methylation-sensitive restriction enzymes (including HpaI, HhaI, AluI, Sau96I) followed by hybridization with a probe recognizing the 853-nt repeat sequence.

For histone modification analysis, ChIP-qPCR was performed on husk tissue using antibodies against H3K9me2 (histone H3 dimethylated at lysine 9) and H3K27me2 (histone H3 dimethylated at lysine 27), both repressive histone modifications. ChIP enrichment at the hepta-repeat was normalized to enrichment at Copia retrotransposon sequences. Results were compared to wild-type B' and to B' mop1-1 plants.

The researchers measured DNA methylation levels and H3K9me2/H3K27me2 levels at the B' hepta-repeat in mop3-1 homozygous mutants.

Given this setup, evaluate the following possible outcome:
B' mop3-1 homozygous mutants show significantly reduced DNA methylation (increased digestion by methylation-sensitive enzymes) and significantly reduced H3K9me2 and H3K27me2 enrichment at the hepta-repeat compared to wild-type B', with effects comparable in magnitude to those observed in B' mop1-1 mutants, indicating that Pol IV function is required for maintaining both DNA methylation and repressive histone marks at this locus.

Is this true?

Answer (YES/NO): NO